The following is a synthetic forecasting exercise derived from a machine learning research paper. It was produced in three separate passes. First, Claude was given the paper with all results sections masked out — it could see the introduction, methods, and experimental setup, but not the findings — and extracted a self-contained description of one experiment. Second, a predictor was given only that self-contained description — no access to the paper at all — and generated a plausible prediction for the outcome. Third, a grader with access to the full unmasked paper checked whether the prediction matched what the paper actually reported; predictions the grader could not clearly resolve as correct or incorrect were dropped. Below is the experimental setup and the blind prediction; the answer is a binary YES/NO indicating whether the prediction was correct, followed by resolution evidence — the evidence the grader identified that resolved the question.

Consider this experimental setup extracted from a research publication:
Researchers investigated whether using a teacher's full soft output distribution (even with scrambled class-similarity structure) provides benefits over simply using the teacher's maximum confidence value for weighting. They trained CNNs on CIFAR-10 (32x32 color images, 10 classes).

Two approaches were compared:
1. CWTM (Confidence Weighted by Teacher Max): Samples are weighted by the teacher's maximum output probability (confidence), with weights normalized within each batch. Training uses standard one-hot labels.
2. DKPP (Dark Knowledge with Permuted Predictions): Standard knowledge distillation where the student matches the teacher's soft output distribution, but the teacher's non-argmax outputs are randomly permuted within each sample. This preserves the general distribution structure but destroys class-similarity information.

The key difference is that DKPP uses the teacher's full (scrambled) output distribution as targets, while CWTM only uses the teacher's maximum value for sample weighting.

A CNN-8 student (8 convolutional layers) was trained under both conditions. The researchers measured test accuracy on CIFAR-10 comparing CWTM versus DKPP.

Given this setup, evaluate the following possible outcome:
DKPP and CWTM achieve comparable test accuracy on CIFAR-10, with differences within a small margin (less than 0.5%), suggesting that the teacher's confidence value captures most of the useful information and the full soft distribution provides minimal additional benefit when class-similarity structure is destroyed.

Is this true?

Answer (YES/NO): NO